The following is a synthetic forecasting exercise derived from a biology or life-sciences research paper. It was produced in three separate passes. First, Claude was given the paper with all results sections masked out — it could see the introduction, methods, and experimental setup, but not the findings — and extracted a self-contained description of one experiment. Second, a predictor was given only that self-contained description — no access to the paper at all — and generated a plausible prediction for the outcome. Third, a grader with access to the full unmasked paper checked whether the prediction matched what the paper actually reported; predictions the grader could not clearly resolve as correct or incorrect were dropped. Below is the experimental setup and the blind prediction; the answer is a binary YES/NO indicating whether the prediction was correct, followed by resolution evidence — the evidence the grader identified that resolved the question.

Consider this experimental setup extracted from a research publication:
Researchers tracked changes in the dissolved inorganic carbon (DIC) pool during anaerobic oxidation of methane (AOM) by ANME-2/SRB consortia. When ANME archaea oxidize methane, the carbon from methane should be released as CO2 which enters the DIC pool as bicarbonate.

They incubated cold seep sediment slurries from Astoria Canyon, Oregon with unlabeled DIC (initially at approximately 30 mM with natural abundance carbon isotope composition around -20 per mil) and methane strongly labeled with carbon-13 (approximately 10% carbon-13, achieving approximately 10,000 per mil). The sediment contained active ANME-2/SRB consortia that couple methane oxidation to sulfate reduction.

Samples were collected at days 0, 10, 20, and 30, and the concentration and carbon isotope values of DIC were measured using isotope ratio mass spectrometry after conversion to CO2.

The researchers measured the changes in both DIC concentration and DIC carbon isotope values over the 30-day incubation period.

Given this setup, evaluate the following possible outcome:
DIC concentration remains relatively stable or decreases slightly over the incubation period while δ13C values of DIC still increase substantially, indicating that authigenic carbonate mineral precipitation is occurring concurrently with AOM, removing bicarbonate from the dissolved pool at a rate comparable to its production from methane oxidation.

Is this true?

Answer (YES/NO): NO